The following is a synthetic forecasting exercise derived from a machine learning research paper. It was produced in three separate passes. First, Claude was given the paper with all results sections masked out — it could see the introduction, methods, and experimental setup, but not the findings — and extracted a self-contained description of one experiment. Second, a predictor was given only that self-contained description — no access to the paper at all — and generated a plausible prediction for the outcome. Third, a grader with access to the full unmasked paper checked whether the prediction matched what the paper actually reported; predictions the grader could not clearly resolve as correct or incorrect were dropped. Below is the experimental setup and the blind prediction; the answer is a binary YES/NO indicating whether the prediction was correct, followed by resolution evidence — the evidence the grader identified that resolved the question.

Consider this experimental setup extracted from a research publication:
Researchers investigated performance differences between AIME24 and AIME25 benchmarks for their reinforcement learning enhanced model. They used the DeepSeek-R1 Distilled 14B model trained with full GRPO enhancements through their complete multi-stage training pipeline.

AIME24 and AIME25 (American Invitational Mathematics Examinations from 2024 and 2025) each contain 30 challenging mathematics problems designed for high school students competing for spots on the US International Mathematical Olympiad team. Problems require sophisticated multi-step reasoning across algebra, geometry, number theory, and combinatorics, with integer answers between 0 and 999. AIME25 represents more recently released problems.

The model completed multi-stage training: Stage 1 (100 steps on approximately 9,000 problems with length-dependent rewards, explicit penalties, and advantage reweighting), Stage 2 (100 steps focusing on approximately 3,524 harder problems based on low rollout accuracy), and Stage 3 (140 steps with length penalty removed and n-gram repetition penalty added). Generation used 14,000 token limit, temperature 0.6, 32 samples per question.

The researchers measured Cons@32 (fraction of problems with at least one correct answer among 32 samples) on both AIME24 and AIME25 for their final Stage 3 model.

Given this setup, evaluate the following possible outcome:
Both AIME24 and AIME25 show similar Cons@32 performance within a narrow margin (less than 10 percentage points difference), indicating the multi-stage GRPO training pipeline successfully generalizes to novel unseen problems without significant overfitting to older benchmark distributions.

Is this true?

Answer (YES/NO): NO